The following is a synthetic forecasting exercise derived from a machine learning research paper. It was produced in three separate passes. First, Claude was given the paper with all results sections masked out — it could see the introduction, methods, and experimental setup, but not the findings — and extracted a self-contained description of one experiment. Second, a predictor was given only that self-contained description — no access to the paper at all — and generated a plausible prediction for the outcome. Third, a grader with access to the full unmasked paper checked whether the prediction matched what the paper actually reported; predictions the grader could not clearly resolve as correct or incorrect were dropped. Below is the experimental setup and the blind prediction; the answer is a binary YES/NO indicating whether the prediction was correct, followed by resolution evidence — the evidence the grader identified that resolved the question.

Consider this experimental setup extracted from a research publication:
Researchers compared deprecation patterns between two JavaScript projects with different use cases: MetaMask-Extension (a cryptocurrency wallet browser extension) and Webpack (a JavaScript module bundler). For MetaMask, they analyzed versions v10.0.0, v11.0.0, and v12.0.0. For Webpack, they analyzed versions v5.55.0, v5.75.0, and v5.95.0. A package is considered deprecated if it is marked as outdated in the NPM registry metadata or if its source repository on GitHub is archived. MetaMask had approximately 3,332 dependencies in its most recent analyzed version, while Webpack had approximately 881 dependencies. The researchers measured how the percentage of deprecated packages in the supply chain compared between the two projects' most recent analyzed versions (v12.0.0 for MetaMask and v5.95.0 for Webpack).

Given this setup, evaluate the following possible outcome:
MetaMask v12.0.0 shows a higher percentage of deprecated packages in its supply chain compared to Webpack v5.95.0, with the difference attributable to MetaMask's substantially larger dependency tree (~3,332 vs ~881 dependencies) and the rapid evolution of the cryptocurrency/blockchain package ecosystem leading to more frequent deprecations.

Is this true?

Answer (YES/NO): YES